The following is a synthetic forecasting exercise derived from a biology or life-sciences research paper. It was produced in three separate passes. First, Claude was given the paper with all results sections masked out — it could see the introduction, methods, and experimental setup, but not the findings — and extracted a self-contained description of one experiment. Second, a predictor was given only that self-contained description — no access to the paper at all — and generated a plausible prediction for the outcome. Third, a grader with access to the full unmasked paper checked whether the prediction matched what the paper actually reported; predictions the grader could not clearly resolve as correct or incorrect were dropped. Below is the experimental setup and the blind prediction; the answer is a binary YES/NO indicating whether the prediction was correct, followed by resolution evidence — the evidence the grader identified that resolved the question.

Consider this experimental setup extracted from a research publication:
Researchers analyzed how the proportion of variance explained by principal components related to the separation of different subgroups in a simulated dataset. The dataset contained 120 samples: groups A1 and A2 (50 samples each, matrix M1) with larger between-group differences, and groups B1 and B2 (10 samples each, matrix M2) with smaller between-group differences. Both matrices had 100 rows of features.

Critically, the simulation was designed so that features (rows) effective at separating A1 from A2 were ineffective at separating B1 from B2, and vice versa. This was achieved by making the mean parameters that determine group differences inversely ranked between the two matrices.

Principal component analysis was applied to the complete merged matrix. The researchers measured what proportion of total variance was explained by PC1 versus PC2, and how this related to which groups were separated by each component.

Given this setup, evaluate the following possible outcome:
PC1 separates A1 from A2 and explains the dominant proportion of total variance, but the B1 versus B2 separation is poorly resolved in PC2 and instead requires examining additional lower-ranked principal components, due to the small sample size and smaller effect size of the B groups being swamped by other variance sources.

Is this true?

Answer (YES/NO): NO